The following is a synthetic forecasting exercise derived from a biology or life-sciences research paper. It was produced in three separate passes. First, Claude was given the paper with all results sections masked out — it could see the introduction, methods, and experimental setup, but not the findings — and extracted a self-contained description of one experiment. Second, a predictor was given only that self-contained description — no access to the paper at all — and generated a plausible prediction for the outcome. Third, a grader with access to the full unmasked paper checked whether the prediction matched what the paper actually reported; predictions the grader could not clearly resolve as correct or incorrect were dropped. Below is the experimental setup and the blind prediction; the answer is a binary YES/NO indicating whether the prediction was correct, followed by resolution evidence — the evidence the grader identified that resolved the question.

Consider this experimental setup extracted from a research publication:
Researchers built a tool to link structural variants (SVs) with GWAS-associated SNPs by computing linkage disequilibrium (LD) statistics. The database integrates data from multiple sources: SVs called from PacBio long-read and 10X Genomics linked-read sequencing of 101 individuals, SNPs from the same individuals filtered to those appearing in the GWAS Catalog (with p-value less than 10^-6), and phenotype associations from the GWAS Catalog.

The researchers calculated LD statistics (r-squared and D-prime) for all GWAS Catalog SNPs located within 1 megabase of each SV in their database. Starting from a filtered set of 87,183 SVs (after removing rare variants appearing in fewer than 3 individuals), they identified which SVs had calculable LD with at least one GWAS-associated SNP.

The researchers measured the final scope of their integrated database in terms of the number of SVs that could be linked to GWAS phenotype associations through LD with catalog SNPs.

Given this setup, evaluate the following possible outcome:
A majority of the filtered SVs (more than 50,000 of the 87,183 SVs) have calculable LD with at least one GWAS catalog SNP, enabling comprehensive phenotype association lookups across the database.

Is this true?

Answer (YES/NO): NO